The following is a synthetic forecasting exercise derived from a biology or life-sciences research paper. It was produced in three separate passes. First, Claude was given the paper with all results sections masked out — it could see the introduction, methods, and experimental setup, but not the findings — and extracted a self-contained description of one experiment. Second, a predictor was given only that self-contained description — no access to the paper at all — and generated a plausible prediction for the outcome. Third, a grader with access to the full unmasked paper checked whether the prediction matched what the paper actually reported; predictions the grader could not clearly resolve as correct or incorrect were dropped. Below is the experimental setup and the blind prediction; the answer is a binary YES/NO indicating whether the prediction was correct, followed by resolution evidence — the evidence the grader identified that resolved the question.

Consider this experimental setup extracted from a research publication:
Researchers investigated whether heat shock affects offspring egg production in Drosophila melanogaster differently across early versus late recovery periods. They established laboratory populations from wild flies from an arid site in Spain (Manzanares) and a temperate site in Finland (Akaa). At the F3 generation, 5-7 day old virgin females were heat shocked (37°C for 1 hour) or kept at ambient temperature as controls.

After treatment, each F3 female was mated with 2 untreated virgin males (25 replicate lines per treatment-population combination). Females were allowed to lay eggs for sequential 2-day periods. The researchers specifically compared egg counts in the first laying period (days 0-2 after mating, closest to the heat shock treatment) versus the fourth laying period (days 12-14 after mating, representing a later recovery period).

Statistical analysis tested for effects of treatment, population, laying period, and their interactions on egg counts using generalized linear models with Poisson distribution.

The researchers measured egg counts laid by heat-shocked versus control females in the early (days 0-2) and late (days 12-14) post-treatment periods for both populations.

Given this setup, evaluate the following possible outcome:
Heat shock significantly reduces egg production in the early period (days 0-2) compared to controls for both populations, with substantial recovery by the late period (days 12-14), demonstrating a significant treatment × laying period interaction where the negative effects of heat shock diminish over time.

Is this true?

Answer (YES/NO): NO